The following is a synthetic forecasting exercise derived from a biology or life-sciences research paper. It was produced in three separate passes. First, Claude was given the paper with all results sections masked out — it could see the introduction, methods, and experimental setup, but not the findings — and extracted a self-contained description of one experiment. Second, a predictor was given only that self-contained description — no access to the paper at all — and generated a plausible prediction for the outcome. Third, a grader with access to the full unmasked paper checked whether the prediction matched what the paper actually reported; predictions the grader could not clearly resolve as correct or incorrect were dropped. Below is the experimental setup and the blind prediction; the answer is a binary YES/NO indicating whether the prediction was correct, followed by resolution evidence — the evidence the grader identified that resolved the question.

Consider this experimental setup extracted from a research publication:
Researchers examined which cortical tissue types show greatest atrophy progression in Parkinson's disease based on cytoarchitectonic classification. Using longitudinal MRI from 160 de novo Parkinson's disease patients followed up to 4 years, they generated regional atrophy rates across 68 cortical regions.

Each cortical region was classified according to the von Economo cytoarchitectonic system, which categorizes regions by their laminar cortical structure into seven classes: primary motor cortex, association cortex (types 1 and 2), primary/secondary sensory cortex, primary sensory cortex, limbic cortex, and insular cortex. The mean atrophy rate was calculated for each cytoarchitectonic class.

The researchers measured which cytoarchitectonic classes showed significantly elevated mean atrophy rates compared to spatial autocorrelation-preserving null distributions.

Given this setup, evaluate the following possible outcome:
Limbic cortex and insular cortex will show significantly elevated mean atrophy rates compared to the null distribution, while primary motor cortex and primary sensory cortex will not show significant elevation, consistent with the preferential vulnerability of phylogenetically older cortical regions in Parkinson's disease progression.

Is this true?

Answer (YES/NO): NO